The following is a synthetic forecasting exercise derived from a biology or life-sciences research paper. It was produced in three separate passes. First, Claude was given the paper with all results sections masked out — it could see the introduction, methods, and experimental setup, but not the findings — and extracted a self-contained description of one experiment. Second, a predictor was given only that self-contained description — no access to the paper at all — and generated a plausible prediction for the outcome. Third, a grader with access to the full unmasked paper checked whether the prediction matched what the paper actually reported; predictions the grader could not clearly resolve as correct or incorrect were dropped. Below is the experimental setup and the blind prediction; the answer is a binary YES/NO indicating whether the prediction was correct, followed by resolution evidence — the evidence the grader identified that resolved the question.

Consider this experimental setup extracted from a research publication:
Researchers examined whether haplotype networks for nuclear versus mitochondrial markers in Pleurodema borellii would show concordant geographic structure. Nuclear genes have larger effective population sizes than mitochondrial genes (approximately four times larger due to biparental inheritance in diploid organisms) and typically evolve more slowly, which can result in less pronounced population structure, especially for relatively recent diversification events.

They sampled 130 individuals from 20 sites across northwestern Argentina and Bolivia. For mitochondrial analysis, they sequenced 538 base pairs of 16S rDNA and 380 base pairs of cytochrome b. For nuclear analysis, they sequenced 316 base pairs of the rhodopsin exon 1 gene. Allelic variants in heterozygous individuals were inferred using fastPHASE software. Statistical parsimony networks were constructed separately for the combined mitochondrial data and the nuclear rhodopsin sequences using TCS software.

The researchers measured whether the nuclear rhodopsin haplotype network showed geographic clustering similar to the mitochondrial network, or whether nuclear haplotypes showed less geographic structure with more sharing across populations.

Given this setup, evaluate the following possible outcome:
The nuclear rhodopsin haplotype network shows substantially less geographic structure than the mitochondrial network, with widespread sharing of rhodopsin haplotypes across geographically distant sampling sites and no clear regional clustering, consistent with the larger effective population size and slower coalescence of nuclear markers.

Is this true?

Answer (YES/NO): YES